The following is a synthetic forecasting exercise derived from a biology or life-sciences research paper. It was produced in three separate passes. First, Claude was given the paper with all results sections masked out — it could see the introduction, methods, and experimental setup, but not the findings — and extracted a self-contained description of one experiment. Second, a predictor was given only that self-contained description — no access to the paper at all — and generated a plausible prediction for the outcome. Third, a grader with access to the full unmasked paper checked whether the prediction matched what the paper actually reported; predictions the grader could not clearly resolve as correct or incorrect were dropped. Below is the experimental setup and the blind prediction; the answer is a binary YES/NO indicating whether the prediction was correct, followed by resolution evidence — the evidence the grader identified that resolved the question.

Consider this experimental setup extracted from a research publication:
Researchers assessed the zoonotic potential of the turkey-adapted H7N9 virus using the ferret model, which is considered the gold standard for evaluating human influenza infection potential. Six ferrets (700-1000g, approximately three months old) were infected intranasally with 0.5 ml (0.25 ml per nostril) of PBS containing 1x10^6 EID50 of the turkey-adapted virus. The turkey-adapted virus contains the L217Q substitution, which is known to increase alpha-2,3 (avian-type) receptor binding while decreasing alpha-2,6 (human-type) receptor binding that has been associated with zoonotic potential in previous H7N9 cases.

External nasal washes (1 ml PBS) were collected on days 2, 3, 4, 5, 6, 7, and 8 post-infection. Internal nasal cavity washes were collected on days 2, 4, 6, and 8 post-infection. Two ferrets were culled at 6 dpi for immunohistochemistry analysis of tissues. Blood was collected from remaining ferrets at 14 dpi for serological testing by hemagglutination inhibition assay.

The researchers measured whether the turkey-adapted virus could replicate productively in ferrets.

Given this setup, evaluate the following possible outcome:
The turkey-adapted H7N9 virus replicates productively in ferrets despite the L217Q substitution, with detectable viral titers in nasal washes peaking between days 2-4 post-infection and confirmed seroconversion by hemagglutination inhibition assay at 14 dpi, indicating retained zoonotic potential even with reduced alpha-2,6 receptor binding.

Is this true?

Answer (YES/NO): YES